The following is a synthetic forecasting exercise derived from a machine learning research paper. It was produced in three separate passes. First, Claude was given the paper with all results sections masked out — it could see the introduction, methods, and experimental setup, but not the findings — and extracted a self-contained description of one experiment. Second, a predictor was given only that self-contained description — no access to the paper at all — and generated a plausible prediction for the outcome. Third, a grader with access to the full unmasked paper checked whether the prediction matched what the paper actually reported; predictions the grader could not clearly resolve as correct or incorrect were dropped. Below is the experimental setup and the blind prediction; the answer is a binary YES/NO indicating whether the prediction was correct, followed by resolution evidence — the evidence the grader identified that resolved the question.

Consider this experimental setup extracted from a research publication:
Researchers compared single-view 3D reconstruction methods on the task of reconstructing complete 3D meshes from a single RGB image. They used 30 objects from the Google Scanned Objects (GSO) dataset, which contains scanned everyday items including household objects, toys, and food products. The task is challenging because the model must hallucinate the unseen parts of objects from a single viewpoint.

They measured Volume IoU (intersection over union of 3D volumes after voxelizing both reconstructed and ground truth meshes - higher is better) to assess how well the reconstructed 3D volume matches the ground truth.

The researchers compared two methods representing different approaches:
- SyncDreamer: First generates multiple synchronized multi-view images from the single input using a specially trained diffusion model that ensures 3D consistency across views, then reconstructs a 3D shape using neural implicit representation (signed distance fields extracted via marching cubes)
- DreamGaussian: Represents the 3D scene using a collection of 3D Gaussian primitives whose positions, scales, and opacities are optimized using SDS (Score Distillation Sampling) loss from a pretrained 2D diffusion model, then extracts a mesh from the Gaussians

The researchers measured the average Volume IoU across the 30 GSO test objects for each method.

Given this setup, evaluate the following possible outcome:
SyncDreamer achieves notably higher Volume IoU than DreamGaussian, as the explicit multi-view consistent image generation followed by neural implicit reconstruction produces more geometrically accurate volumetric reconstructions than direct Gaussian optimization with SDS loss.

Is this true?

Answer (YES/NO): YES